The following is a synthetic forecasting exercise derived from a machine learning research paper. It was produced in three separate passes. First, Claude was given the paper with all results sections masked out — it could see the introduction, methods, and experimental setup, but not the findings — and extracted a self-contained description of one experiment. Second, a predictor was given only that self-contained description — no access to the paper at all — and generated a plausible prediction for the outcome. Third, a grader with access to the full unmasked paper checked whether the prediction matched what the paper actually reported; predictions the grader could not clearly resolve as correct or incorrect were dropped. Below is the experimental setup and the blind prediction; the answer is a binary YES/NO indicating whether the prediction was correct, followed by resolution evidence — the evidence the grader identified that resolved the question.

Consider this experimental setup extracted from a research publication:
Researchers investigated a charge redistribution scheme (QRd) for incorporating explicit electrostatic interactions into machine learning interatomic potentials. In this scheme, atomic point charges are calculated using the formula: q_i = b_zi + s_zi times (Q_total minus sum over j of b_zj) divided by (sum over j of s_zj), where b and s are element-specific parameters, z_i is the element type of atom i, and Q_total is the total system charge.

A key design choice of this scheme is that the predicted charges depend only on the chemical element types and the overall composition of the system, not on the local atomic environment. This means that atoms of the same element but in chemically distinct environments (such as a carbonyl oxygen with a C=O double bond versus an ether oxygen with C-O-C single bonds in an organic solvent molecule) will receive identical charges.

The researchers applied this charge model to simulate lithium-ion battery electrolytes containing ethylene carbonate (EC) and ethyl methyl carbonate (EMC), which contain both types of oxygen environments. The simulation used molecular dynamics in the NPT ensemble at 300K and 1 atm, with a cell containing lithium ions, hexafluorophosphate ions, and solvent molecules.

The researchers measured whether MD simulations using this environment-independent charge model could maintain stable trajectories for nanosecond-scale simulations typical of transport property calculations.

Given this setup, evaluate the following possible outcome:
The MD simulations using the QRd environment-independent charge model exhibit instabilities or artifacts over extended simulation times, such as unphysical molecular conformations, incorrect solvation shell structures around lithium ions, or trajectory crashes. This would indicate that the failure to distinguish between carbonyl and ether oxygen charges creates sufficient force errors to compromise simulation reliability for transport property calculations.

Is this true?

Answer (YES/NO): YES